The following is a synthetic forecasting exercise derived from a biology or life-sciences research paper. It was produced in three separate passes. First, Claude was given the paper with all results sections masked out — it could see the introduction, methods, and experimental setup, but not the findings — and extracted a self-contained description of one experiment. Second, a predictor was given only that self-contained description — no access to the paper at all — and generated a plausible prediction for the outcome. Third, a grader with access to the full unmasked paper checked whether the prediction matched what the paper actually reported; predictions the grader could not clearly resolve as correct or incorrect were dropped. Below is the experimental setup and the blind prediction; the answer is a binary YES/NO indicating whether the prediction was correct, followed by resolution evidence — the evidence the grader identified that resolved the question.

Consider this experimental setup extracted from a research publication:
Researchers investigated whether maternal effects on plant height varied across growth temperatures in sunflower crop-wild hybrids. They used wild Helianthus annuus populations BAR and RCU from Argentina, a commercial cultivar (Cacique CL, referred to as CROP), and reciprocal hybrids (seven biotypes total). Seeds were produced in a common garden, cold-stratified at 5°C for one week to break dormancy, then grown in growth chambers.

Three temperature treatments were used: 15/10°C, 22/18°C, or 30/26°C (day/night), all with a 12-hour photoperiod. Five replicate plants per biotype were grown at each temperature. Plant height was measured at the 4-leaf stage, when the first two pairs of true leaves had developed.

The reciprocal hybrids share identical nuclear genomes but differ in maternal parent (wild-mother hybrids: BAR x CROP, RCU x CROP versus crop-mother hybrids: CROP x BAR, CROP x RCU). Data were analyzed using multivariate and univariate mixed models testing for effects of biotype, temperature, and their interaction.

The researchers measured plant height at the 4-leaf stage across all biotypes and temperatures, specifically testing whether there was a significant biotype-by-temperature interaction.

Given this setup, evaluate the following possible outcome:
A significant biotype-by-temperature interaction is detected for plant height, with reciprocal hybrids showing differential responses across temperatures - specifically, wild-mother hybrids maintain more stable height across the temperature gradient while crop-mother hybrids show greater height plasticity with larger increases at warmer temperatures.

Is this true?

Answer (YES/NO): NO